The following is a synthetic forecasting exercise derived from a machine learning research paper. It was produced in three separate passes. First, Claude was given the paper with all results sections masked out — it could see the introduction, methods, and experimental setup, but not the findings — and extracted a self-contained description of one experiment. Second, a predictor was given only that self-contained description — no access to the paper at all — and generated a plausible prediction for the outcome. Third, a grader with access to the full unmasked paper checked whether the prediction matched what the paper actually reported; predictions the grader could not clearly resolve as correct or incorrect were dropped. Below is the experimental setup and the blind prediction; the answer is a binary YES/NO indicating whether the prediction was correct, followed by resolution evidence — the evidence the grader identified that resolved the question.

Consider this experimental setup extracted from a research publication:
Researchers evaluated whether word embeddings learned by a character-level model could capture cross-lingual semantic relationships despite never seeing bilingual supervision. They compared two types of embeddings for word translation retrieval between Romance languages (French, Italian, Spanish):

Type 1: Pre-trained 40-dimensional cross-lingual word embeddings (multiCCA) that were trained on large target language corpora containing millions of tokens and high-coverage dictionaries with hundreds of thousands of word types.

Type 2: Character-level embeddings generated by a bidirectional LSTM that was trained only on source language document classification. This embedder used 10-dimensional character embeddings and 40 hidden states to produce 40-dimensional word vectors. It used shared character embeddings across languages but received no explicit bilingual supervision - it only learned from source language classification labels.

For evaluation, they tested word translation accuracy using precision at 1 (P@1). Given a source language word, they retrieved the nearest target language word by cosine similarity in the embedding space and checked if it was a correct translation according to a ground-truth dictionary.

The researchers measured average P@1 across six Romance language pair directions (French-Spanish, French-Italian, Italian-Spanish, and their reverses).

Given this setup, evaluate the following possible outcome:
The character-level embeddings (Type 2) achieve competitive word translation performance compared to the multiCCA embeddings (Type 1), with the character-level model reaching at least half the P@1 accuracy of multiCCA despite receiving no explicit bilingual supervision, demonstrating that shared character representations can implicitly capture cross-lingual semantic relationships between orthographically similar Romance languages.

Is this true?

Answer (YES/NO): YES